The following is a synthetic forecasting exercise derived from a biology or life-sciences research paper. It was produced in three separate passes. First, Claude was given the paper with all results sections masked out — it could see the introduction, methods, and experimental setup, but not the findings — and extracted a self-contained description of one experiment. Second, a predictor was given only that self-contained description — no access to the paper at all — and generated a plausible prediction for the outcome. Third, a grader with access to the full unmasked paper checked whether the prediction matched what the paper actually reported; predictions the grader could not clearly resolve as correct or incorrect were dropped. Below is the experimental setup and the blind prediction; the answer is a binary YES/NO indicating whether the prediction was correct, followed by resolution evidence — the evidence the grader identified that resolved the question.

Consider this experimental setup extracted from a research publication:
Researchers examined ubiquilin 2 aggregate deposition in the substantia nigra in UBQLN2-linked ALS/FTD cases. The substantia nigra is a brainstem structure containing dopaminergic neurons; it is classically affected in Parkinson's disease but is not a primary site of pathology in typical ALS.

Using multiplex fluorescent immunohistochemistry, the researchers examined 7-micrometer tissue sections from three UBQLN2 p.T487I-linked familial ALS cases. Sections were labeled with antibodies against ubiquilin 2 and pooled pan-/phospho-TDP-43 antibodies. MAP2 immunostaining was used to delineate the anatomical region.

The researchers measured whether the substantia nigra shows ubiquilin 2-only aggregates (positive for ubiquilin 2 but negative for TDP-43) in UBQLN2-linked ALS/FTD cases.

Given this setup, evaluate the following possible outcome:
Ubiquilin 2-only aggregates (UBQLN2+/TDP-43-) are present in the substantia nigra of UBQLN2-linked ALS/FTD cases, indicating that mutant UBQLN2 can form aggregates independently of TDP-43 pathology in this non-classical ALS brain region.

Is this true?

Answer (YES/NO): YES